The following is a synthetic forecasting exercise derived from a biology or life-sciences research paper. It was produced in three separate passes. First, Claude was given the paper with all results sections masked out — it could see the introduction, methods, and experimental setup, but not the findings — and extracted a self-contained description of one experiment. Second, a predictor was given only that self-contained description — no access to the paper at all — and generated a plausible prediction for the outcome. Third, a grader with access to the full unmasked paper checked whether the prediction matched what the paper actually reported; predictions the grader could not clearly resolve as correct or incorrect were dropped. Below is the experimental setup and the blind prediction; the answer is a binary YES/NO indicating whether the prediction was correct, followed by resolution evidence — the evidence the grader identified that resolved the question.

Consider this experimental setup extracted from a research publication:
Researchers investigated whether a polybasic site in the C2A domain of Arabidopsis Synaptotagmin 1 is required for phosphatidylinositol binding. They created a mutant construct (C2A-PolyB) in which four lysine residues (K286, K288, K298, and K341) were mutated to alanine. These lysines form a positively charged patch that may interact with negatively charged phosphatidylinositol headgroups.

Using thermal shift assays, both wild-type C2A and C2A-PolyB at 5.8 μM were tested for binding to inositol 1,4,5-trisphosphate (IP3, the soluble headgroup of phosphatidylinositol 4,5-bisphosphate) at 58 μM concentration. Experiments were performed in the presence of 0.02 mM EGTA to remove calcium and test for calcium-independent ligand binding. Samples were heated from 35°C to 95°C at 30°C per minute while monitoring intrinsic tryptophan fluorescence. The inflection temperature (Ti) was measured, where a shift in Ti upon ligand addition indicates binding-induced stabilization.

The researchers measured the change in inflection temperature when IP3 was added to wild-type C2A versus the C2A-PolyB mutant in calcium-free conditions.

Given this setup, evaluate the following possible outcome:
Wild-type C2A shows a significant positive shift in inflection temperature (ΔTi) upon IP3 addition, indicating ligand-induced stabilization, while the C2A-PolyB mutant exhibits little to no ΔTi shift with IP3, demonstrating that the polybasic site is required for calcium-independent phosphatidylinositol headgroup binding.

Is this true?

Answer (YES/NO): YES